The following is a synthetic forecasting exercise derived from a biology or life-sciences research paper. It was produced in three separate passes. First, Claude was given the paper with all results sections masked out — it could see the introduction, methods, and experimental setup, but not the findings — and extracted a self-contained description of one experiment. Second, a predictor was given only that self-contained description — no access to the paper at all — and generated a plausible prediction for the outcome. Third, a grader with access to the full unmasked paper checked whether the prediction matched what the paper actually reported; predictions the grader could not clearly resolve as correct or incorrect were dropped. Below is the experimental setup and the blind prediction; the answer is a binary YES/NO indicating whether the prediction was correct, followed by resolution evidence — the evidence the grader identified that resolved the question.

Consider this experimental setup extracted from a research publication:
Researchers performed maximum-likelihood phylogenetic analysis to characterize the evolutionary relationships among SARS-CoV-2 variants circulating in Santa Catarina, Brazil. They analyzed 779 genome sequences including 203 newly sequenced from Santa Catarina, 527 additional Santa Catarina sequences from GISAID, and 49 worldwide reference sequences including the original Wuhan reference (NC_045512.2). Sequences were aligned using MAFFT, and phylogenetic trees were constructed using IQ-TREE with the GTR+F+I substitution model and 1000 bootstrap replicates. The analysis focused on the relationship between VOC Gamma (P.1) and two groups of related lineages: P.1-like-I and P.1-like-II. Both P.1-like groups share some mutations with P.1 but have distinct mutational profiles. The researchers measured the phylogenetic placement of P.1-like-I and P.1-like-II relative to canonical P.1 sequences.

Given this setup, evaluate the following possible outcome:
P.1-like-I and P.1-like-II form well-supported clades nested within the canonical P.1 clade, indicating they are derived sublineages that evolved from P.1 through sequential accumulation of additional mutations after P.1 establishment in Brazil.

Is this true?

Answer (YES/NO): NO